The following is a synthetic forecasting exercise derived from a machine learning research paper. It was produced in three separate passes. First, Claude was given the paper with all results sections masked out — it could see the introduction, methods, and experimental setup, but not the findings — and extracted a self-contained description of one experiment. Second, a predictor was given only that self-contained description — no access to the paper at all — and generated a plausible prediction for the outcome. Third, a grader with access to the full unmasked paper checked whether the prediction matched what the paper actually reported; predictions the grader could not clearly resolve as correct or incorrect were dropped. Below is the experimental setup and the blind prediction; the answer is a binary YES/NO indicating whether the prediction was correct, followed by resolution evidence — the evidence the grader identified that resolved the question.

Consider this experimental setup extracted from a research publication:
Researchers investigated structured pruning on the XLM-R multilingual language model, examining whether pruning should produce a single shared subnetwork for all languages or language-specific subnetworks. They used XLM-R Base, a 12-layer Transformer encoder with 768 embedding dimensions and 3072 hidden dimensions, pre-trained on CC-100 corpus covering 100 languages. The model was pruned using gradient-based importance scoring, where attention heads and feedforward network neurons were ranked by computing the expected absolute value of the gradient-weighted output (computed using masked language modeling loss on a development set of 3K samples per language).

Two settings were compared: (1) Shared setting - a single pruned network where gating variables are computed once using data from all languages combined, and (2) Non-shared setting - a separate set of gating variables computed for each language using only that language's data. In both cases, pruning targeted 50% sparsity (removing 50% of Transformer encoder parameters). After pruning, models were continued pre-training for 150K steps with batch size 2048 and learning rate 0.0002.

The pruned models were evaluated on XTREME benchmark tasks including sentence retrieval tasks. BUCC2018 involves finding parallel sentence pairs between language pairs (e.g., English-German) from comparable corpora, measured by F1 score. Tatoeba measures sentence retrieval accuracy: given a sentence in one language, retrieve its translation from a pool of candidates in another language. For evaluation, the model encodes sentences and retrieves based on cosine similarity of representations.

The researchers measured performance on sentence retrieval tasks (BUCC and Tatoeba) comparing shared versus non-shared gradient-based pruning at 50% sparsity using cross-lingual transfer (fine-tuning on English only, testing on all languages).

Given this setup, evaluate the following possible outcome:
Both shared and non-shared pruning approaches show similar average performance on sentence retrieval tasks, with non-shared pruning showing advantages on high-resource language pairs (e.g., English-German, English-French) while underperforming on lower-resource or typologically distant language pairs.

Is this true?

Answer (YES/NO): NO